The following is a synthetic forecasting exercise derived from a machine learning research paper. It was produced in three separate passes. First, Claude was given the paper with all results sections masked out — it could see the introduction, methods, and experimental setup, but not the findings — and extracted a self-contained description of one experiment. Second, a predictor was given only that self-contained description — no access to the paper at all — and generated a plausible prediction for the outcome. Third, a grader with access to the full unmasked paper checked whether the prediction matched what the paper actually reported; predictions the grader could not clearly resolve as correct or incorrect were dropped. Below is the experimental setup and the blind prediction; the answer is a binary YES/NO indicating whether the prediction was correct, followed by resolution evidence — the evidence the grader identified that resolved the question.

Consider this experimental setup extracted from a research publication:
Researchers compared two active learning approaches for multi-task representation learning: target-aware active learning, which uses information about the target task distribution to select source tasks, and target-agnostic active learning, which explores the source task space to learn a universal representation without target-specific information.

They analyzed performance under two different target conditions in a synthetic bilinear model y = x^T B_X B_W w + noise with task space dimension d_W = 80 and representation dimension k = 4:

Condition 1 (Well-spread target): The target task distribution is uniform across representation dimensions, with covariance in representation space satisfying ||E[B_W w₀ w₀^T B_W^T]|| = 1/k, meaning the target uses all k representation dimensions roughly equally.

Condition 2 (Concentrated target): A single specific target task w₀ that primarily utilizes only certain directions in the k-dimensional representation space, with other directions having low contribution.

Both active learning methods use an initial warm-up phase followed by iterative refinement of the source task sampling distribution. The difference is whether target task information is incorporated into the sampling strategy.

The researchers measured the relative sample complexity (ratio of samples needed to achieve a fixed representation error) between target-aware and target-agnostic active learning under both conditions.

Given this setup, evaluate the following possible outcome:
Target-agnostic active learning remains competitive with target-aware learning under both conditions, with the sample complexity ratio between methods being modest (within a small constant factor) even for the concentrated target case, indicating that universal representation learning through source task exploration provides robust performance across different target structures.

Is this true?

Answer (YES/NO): YES